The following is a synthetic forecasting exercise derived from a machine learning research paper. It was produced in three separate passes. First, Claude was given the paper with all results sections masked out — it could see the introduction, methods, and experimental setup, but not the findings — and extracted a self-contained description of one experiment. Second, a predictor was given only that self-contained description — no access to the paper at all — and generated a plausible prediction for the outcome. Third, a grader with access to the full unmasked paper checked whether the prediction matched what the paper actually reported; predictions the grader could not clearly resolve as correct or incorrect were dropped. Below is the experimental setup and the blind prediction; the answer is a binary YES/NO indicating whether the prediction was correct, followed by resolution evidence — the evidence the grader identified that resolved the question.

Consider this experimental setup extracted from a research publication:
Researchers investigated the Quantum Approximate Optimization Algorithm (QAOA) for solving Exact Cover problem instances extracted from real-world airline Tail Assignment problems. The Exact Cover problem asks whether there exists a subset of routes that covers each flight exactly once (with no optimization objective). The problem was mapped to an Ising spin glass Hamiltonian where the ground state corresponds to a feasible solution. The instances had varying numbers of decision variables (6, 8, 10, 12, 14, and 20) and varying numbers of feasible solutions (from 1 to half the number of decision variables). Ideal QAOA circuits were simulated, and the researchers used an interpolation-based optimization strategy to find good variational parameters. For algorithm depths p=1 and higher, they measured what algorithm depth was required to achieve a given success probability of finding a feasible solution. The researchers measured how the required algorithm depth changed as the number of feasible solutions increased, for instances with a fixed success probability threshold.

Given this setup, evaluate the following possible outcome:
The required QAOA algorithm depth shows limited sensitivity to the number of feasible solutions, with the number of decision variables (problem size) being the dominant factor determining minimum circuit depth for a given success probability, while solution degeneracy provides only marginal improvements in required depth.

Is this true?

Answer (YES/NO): NO